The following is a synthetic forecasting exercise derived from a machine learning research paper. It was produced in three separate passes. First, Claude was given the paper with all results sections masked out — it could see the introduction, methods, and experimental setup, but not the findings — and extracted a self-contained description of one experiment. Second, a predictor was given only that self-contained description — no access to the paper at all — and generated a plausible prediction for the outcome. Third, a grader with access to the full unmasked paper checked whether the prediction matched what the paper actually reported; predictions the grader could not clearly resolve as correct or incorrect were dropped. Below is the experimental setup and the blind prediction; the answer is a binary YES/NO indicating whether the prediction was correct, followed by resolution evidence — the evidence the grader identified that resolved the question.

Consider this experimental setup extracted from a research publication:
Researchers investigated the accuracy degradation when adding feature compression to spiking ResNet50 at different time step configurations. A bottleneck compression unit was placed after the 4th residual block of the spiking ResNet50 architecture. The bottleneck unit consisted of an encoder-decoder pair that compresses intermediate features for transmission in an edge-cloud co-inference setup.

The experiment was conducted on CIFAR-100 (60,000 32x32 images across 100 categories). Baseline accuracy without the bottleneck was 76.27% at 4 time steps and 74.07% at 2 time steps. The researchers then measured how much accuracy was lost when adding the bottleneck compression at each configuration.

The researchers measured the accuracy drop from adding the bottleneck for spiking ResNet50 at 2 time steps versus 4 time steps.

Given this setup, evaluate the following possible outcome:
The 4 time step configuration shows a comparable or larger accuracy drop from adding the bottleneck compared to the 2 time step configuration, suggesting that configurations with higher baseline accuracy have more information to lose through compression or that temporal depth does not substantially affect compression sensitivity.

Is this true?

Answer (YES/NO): YES